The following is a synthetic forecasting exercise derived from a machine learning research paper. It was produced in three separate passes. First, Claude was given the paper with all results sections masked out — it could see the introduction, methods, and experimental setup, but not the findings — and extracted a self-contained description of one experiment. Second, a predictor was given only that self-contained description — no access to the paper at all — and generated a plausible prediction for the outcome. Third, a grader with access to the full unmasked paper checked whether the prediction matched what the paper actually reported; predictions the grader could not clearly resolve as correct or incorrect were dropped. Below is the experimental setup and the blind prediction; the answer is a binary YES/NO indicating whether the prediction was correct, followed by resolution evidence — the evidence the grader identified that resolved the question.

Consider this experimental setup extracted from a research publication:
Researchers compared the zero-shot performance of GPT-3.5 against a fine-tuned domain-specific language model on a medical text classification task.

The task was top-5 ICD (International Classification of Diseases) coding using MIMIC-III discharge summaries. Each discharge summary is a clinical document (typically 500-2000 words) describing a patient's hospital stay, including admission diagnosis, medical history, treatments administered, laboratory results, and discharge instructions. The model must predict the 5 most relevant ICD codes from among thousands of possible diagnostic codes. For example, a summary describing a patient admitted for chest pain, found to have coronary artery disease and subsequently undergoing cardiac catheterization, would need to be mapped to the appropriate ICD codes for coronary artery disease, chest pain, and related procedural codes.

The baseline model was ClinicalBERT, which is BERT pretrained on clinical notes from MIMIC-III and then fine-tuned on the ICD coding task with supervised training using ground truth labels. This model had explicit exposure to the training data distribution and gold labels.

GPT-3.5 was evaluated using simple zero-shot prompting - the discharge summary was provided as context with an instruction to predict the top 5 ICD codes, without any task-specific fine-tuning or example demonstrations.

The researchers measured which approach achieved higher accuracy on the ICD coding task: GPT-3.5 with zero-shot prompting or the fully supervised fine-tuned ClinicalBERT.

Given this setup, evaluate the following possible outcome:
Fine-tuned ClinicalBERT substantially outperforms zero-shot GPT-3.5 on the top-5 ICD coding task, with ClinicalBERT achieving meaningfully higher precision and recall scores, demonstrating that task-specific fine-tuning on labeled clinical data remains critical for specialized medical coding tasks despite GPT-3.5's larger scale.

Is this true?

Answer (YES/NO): NO